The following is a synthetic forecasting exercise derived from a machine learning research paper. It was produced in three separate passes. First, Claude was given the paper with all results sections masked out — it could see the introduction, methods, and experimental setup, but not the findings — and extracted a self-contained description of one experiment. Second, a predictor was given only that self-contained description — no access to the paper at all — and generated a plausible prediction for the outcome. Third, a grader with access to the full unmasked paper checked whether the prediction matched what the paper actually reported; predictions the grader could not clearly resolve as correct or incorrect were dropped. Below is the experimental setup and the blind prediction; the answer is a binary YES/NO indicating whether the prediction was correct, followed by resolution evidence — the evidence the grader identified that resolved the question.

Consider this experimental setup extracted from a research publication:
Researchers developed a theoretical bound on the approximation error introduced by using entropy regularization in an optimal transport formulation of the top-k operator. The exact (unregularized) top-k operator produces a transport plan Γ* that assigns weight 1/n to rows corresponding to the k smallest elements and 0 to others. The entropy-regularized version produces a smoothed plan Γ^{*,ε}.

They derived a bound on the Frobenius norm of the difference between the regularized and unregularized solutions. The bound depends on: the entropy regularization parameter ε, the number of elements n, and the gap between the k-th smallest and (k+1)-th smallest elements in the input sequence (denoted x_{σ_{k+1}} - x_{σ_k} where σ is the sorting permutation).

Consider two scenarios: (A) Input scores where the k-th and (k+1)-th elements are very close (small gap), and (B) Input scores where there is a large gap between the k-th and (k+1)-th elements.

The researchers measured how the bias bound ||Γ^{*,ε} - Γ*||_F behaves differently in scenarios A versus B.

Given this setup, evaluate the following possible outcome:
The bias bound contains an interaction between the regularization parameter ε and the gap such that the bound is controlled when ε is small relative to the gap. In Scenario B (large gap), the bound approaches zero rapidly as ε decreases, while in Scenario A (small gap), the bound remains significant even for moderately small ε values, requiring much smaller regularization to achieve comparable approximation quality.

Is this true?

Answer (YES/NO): YES